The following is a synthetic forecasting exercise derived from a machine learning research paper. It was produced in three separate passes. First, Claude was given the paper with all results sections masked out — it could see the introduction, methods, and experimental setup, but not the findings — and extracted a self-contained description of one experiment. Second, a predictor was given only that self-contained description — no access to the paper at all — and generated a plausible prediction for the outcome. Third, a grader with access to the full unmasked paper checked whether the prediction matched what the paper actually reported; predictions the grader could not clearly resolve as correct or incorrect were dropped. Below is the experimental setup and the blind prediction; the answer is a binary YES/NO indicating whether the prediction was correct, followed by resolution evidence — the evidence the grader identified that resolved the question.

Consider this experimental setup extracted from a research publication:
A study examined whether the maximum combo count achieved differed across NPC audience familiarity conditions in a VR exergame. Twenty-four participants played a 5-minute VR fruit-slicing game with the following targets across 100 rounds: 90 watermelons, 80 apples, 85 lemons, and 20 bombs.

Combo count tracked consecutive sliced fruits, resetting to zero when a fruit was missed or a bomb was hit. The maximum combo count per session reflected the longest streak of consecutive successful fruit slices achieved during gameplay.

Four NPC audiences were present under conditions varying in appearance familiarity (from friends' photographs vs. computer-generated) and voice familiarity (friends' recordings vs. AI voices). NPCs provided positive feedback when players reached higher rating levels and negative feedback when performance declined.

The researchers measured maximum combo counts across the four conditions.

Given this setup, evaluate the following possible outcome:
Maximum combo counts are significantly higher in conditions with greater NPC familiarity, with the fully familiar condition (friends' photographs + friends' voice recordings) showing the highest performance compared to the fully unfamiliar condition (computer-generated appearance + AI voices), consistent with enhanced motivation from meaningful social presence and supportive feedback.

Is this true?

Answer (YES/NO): NO